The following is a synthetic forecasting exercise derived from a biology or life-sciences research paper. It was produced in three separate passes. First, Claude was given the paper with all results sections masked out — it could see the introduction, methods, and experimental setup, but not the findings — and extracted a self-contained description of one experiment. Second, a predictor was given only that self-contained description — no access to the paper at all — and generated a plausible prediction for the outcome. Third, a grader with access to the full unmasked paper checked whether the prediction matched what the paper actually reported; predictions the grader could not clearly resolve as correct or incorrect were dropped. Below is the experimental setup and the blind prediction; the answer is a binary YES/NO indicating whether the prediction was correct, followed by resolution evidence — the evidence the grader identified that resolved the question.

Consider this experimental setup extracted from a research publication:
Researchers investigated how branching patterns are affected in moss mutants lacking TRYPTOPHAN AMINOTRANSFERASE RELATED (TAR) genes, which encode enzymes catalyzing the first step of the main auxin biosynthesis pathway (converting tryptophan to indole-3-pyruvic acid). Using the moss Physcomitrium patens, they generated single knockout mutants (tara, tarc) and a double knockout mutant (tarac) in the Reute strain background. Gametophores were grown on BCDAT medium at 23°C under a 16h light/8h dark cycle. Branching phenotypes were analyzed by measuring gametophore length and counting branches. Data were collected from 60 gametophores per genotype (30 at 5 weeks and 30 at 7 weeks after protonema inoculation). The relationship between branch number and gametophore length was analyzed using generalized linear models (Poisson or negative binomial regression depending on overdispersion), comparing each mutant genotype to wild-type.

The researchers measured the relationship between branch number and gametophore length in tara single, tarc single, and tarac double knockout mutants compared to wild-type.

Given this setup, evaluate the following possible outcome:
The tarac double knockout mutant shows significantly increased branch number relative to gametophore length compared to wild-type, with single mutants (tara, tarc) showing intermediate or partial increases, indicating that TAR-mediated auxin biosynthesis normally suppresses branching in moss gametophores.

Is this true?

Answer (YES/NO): NO